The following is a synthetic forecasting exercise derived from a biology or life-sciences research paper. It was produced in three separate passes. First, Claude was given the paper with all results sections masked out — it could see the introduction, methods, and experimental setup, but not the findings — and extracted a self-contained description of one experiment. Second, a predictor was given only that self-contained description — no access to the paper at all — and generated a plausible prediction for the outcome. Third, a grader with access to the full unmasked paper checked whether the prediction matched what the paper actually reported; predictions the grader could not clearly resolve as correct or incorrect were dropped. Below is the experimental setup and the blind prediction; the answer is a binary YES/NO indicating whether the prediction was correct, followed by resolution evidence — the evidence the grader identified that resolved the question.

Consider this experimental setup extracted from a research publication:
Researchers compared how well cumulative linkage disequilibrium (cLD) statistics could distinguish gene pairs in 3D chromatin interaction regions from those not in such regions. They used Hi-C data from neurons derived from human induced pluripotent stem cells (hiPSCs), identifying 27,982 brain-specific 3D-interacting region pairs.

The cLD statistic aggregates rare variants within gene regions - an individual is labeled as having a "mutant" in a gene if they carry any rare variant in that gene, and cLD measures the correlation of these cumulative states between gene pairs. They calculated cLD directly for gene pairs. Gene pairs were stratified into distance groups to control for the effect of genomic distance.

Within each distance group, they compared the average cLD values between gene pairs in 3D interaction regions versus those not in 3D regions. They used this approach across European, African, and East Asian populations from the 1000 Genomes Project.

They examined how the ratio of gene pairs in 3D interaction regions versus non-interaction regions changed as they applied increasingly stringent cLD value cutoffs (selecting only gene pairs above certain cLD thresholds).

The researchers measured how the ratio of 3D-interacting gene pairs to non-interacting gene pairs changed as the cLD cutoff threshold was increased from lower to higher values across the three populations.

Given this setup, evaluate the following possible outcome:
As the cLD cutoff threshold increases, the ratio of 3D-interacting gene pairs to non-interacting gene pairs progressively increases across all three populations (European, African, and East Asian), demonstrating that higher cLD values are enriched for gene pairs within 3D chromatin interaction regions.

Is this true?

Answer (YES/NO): YES